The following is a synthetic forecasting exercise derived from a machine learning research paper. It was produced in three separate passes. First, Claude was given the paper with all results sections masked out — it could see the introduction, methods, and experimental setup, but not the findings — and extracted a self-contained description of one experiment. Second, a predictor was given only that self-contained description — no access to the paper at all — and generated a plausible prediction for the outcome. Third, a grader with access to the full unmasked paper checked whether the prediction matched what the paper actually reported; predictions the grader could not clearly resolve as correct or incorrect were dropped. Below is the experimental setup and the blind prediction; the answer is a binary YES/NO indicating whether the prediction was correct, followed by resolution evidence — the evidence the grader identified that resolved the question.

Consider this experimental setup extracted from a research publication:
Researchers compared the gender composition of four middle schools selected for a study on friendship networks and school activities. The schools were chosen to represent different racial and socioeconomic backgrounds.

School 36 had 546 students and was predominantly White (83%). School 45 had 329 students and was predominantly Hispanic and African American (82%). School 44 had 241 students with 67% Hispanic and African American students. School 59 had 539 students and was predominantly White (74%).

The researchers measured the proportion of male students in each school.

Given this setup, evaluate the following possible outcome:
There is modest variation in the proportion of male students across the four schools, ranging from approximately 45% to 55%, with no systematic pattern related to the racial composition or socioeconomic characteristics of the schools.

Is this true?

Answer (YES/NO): NO